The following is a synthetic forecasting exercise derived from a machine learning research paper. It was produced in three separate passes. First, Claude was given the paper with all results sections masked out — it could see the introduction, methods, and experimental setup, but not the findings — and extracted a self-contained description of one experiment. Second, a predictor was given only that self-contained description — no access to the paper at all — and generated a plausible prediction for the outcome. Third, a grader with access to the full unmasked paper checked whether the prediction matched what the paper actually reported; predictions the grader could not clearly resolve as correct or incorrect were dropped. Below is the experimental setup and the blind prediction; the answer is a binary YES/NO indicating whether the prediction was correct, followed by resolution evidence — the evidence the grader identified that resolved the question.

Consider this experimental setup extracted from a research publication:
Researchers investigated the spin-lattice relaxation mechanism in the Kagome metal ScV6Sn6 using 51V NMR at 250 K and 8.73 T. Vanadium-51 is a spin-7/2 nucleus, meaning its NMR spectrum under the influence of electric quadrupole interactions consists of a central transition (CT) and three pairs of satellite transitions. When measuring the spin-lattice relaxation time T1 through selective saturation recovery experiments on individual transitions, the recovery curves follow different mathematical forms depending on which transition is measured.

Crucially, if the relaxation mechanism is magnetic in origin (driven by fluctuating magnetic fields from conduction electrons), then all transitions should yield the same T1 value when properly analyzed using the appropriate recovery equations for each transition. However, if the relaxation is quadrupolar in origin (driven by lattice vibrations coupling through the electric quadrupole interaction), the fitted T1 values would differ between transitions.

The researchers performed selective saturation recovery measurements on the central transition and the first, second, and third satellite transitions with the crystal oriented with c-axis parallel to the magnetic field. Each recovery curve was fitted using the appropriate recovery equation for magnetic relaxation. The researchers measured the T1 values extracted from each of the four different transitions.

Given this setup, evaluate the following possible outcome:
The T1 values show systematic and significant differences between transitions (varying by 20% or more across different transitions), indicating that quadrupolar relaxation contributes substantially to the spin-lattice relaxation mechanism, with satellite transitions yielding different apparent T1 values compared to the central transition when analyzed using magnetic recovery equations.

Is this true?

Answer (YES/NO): NO